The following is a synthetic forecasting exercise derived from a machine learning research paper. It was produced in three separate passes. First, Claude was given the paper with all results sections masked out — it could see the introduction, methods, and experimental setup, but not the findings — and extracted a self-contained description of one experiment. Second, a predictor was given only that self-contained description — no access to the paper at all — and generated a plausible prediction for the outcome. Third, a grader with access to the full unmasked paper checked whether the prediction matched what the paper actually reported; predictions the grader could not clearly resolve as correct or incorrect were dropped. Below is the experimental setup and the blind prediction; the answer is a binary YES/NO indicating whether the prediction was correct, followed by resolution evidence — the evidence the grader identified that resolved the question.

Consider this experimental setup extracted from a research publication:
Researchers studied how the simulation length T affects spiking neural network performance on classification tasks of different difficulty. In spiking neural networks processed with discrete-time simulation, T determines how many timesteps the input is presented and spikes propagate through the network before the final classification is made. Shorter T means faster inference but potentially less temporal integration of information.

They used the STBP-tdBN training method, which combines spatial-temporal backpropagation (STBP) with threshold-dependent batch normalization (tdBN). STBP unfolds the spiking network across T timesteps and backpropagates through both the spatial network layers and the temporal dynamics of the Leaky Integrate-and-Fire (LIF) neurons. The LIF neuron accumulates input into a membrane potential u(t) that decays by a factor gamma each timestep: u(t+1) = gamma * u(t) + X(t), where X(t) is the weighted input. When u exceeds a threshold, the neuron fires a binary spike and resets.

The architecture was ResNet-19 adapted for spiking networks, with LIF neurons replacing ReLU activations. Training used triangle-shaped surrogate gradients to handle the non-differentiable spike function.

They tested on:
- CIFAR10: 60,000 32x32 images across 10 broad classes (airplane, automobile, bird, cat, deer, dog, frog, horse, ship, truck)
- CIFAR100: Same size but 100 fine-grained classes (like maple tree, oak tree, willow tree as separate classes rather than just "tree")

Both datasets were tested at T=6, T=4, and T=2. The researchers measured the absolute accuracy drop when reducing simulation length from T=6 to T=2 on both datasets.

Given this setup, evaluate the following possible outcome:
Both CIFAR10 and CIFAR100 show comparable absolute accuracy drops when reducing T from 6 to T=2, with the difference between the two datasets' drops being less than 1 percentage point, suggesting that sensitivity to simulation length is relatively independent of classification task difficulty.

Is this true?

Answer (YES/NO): NO